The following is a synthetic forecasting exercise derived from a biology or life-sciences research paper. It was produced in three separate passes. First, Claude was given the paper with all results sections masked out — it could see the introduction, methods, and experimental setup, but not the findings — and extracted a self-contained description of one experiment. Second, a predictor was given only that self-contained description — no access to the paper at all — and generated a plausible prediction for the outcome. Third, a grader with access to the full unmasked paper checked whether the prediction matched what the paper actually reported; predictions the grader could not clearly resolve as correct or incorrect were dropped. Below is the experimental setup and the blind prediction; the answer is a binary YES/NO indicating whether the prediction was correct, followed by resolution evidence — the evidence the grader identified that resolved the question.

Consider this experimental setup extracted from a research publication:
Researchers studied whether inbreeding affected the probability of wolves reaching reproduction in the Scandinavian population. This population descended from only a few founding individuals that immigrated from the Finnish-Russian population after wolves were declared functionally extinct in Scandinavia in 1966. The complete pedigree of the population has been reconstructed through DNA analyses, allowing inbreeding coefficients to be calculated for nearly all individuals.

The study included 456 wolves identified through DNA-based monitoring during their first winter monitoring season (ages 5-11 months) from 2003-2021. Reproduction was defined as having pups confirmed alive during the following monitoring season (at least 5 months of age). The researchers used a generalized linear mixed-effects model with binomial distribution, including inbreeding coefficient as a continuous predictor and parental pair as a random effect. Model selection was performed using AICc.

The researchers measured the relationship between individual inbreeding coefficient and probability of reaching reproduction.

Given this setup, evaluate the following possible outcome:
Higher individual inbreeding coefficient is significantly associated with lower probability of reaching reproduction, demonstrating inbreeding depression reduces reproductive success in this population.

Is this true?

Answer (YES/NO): NO